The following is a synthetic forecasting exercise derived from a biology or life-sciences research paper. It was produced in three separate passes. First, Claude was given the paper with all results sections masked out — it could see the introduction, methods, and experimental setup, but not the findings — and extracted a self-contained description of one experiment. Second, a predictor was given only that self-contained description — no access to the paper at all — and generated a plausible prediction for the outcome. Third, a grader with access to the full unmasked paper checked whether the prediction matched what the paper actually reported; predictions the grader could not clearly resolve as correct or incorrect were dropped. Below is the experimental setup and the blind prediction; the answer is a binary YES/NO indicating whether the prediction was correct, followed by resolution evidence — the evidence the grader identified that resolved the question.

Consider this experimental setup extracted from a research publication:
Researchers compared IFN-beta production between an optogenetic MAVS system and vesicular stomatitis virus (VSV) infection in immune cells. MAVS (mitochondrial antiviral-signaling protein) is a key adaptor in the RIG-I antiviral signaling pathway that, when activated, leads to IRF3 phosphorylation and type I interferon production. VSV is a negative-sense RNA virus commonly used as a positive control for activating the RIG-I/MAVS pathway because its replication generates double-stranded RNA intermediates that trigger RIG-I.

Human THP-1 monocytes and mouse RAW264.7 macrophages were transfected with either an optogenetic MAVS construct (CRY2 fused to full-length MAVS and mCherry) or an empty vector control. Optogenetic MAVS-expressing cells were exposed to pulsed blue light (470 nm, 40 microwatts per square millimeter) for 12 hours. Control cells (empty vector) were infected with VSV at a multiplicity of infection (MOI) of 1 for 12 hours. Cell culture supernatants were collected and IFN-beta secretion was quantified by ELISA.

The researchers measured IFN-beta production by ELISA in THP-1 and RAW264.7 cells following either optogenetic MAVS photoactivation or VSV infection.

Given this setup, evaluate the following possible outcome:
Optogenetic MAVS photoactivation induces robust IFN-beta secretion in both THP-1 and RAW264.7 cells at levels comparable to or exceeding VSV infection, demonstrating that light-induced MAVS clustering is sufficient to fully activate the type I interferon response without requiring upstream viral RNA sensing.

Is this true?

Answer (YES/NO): YES